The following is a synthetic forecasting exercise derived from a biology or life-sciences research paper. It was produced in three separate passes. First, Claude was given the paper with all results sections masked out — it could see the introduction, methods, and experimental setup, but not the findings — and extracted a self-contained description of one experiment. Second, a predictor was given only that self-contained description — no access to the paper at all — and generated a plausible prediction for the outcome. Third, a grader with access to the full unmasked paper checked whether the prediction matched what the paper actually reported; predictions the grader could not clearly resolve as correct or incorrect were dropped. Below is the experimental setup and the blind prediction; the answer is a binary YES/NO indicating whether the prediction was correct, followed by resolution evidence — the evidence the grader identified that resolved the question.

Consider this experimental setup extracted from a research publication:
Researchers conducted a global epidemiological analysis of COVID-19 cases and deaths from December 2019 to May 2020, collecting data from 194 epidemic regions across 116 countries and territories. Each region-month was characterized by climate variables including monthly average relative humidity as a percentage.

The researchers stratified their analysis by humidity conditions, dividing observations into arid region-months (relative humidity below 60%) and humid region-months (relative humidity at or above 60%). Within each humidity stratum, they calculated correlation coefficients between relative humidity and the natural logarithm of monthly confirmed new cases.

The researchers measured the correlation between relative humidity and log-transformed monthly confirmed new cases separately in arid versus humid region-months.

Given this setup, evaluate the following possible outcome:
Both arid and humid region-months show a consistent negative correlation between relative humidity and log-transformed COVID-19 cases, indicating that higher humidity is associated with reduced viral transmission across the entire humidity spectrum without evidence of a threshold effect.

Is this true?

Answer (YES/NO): NO